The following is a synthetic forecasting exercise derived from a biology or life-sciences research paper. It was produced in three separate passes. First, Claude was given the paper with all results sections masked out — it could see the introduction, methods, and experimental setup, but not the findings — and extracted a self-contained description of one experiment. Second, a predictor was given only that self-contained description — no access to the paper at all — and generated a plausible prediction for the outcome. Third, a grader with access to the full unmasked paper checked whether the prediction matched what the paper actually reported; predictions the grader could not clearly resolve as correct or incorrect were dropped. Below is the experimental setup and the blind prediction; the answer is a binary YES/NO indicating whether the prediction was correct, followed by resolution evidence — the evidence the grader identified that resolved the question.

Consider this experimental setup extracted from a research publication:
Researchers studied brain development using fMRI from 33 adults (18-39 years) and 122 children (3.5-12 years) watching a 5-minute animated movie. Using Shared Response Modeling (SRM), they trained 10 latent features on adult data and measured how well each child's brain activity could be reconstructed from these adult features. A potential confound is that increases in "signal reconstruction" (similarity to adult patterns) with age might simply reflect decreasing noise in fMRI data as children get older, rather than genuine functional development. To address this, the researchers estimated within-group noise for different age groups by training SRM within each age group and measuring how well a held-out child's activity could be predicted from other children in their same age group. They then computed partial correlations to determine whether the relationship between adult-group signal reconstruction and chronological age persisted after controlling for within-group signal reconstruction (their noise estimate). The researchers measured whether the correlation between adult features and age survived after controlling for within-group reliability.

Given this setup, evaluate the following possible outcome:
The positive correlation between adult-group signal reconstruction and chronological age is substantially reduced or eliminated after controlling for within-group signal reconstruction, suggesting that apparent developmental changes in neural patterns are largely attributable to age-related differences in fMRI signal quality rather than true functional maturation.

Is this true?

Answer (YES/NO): NO